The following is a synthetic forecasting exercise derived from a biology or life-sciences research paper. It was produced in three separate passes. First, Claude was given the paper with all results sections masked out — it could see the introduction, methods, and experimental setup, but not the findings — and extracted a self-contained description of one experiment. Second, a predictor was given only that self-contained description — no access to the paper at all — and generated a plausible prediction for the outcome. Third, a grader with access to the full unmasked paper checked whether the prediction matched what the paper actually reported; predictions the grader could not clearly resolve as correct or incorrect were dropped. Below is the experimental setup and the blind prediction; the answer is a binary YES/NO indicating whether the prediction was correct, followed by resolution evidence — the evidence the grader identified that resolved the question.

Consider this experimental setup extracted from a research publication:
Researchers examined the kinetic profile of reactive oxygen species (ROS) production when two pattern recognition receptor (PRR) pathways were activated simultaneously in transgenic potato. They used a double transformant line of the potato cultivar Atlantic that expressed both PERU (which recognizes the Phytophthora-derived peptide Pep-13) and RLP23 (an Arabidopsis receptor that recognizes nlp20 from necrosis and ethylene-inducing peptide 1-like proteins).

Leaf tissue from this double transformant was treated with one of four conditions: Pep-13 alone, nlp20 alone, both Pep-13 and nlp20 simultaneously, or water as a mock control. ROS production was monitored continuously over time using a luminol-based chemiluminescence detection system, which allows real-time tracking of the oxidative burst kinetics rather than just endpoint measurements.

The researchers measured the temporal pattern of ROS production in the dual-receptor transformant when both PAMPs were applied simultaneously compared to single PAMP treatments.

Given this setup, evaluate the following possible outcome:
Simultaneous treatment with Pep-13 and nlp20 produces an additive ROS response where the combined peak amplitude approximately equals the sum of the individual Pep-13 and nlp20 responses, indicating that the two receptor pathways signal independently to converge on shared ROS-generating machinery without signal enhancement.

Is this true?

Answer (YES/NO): NO